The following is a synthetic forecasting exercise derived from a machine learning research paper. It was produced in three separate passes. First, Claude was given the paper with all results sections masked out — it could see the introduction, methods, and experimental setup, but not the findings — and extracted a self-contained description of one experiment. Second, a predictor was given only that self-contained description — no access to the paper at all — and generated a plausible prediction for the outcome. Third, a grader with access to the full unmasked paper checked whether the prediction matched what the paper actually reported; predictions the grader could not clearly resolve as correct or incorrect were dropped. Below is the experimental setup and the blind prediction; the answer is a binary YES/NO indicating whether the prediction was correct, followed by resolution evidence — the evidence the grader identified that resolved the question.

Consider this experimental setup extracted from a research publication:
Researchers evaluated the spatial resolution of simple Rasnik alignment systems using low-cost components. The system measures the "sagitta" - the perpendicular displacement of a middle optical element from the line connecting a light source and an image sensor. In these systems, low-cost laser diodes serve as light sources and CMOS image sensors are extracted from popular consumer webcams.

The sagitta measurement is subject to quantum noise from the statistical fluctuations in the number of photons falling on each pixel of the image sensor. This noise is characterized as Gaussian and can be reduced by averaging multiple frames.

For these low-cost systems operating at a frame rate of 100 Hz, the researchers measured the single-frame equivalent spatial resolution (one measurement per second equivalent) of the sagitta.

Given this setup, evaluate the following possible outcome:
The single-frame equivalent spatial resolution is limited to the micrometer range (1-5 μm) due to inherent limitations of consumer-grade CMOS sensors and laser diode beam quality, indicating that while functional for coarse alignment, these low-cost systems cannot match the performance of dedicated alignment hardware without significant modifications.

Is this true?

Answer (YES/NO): NO